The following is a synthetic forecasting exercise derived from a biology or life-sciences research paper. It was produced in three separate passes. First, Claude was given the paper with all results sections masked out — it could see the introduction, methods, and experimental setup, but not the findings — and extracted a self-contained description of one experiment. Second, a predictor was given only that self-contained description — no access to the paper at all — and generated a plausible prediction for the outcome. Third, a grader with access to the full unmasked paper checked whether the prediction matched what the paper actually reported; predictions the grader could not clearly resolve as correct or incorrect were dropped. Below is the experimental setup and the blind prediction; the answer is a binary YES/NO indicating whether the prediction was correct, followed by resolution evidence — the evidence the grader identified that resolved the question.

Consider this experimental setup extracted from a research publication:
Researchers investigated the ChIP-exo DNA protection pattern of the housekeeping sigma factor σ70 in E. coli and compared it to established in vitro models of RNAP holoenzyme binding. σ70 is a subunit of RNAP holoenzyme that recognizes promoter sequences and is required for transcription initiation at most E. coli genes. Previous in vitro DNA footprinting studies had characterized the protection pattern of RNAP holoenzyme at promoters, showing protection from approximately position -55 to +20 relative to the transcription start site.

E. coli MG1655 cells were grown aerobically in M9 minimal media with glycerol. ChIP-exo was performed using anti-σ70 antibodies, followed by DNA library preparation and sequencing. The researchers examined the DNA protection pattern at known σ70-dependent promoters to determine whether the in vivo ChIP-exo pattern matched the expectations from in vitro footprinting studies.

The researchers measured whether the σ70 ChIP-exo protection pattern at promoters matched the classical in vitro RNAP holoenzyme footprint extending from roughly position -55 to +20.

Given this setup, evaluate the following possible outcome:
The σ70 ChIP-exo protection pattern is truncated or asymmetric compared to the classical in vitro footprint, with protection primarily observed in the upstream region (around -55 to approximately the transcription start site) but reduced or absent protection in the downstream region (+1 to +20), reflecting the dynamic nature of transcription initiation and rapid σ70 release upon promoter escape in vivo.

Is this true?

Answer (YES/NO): NO